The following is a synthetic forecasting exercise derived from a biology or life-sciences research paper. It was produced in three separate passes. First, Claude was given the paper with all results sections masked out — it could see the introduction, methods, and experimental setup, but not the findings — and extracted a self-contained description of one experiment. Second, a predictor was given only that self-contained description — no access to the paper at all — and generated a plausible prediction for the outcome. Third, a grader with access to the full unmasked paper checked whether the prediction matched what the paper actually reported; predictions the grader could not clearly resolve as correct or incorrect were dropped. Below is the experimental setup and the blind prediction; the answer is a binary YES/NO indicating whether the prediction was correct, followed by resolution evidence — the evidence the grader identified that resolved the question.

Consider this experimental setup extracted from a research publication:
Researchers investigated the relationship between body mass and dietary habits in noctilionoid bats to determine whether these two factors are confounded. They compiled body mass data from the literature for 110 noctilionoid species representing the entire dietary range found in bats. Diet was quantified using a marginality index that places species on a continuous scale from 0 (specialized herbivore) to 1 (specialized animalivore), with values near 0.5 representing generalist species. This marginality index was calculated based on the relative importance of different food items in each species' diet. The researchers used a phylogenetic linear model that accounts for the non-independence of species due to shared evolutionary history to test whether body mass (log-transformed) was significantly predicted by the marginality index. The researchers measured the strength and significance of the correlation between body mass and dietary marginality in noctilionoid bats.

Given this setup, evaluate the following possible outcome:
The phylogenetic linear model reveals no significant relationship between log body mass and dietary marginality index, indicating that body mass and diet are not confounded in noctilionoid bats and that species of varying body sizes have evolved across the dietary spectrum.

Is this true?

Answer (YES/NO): NO